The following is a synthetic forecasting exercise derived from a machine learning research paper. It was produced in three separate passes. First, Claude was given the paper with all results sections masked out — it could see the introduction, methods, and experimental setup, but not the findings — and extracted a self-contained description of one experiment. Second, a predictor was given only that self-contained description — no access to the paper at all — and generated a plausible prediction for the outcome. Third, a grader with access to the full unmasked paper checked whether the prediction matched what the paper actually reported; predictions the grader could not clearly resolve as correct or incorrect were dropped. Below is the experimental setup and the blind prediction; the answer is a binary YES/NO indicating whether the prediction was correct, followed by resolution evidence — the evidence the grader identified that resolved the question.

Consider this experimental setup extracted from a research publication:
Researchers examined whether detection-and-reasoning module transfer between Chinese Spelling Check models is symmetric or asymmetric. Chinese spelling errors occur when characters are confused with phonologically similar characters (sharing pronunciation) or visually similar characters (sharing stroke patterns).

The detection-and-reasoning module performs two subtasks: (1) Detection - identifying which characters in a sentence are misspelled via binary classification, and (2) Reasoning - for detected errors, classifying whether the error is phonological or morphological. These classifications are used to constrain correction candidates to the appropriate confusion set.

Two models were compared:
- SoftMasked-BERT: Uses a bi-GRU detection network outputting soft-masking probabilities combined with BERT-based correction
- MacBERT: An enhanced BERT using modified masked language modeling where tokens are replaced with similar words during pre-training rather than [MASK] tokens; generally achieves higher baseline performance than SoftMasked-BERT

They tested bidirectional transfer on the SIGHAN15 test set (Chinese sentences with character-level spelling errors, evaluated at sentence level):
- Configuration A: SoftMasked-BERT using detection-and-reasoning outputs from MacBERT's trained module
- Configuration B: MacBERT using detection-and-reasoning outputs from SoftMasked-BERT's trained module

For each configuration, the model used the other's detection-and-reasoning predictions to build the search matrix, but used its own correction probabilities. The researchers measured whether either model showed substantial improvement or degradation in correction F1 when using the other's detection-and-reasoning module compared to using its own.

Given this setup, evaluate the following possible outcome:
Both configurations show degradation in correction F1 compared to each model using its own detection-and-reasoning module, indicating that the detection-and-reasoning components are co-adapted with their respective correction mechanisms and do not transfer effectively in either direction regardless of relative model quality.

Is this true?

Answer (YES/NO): NO